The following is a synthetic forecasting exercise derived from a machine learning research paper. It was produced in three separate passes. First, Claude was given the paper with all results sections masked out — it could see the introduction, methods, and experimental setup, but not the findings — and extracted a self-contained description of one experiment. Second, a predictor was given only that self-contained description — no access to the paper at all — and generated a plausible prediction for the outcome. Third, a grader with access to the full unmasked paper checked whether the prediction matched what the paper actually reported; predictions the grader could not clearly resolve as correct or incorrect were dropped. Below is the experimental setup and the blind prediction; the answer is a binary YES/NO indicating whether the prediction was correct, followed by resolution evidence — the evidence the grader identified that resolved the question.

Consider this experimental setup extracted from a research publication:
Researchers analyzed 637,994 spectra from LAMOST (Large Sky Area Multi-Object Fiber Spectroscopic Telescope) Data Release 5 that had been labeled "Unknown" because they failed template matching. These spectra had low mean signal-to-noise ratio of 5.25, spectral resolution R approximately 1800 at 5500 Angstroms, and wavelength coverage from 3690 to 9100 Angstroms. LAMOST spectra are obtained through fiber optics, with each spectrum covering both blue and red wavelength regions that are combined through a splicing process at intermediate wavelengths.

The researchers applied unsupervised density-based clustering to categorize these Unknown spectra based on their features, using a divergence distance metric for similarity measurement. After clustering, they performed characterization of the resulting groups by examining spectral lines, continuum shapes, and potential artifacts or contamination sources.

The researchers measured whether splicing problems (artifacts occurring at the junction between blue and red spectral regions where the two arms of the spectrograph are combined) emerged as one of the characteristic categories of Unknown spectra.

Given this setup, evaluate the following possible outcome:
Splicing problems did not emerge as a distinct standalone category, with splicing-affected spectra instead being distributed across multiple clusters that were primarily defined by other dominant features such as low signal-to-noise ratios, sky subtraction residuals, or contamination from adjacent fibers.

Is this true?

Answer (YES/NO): NO